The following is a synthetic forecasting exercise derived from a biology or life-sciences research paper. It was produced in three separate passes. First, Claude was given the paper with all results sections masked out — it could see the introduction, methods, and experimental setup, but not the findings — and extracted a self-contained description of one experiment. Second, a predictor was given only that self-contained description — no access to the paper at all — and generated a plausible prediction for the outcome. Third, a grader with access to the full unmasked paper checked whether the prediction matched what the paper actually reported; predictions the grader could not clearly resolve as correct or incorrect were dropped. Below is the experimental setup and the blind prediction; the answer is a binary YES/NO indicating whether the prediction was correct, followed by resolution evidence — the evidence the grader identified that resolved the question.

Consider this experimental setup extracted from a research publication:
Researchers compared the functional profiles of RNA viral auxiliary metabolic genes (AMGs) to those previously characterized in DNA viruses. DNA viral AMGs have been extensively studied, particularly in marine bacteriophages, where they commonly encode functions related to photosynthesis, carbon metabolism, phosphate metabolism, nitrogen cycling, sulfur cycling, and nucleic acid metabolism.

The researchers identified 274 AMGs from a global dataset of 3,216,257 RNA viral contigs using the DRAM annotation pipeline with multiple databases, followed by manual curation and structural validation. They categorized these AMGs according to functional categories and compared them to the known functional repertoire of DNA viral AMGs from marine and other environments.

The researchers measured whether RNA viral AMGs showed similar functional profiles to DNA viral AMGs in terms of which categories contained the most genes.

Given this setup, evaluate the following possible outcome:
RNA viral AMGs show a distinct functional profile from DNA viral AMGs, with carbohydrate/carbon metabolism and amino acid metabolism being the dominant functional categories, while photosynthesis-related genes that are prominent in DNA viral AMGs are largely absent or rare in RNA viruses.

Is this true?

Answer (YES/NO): NO